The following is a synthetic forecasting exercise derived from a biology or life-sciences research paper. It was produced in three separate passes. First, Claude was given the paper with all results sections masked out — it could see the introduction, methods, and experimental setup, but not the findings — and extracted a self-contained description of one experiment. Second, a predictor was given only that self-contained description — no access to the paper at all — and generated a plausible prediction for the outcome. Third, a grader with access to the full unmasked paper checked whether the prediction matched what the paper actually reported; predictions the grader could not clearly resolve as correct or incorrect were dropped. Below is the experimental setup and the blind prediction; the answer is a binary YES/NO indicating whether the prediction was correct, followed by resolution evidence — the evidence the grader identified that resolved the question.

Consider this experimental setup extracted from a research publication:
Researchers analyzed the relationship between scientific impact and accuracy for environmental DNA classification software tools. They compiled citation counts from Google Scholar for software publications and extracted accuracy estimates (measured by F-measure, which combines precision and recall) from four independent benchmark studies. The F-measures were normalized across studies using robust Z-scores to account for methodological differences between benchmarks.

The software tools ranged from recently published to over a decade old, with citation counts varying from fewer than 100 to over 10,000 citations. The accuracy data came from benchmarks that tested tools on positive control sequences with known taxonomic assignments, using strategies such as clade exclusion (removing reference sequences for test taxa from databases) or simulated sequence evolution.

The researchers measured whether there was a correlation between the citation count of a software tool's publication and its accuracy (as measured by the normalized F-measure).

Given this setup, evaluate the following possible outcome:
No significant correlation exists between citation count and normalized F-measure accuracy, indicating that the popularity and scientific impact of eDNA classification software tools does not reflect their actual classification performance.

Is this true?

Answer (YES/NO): YES